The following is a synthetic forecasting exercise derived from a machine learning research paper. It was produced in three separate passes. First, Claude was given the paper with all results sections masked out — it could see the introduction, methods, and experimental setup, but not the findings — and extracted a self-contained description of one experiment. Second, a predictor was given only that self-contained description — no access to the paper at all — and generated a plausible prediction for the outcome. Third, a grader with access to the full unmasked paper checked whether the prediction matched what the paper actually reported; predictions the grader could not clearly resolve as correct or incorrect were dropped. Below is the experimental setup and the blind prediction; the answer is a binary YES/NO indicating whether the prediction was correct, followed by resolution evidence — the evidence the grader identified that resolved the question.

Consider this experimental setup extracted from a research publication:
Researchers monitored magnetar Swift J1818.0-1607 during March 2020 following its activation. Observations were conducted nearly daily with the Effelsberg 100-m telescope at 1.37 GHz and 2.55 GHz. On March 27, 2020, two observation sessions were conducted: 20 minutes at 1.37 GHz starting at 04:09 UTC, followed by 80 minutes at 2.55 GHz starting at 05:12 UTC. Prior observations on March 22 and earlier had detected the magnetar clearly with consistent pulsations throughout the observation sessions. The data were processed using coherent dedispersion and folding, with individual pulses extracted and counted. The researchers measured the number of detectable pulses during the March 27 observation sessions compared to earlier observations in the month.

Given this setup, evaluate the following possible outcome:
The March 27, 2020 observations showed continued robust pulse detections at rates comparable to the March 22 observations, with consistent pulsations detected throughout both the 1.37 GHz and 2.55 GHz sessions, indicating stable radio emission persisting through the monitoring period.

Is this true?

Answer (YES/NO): NO